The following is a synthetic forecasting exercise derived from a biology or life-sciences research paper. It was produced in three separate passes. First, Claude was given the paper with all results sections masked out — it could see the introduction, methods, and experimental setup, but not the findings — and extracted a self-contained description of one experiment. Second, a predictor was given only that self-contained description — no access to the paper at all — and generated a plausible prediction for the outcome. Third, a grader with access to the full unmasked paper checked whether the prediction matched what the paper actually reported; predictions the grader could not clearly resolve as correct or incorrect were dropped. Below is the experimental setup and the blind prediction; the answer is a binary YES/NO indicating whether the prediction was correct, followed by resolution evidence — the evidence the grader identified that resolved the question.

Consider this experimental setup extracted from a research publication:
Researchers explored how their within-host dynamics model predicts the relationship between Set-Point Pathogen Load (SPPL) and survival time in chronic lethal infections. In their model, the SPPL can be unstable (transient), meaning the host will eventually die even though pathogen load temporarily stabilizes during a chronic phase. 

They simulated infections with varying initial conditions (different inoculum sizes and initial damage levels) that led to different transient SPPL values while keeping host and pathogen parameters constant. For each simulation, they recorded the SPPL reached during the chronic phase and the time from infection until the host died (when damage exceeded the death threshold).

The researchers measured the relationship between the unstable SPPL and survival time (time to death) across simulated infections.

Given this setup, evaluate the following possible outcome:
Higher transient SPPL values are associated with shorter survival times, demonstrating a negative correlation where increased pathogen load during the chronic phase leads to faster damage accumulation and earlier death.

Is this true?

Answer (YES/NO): YES